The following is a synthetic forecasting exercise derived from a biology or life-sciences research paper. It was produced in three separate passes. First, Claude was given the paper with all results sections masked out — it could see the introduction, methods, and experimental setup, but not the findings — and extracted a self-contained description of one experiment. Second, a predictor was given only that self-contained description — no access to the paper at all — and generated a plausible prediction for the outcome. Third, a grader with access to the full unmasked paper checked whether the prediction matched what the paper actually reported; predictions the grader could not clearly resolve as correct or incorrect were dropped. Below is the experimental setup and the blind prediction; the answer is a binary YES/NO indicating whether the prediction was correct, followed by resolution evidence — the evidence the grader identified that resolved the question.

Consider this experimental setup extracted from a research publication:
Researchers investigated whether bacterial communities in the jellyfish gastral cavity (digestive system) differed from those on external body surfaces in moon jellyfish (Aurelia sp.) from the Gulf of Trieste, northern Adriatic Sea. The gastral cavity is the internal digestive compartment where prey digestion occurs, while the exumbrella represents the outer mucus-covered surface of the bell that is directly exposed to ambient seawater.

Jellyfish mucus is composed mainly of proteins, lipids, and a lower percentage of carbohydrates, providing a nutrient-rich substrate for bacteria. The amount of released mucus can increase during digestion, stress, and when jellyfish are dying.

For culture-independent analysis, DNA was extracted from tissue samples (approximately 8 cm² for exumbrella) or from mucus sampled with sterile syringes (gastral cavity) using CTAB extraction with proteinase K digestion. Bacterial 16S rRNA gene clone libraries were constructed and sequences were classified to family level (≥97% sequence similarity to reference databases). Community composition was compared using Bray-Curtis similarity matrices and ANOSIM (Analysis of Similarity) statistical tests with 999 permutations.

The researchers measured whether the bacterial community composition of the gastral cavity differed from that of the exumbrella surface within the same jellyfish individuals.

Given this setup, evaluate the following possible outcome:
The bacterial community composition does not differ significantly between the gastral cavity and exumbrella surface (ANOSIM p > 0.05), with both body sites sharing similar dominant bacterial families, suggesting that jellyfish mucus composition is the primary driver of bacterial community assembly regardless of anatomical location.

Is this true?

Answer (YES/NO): NO